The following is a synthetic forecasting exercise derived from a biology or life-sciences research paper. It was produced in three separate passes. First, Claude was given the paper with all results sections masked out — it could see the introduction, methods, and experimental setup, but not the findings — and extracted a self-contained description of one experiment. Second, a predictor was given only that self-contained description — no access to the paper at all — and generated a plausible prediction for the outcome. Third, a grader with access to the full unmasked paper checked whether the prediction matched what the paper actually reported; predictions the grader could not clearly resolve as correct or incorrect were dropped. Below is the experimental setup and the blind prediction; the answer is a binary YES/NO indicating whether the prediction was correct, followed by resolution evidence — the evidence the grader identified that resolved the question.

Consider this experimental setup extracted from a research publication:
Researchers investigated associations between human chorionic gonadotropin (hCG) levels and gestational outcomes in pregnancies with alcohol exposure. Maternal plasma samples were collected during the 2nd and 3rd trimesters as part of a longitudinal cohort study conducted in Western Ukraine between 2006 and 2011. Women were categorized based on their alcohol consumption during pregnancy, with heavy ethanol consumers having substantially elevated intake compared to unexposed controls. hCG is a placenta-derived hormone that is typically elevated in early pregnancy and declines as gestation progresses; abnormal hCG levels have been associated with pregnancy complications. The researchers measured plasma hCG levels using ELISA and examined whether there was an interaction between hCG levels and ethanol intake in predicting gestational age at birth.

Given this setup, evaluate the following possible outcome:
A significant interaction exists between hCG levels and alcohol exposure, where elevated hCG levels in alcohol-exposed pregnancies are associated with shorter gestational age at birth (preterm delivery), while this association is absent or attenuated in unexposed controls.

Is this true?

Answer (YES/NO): NO